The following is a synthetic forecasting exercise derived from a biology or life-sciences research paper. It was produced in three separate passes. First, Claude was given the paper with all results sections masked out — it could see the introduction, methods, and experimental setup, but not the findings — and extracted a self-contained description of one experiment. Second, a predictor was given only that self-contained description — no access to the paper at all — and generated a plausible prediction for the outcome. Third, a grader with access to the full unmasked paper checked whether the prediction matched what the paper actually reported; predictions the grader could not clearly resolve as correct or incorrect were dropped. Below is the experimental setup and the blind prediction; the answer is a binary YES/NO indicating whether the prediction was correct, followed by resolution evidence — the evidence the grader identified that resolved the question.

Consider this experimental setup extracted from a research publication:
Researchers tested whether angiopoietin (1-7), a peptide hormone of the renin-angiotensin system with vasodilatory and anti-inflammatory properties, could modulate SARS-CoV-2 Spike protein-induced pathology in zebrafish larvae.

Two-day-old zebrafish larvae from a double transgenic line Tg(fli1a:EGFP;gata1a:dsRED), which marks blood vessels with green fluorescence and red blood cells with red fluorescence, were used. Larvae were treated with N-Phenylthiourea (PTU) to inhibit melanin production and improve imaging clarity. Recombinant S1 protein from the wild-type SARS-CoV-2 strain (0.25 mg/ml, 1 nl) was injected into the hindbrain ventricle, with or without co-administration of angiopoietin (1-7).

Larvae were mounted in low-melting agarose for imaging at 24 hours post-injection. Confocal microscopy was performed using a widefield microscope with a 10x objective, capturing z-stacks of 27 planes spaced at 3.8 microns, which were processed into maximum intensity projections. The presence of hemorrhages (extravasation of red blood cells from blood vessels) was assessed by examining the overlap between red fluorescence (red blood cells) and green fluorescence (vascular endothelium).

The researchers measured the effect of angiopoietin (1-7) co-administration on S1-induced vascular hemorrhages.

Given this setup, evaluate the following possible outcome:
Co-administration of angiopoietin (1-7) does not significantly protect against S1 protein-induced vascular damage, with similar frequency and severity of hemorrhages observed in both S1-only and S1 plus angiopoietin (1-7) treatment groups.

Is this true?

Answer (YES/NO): NO